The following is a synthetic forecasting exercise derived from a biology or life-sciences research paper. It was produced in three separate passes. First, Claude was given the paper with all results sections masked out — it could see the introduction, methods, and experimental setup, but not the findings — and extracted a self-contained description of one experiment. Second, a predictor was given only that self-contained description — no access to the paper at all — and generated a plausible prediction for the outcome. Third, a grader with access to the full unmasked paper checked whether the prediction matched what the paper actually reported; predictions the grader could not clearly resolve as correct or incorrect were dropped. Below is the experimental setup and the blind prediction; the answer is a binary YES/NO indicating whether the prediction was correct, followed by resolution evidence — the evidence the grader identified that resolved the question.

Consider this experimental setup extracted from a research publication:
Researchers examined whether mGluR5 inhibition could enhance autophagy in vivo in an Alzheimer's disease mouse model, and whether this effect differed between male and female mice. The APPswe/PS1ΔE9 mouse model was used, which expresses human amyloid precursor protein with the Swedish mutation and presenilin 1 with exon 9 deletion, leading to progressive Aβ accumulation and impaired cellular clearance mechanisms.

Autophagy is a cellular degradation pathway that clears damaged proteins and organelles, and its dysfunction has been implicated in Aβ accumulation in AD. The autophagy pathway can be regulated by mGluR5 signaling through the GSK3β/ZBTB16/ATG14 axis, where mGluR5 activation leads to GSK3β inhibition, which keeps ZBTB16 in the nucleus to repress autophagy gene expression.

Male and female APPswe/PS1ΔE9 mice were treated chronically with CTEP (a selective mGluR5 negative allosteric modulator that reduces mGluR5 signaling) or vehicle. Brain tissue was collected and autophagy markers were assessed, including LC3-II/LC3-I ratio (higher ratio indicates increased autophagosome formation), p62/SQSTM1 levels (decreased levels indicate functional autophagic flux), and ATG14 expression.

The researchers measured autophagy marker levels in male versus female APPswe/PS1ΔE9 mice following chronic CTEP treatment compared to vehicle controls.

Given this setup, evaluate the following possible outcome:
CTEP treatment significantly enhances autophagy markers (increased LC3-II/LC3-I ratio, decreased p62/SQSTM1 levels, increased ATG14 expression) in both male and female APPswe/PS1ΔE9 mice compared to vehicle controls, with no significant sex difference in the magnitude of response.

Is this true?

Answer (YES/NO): NO